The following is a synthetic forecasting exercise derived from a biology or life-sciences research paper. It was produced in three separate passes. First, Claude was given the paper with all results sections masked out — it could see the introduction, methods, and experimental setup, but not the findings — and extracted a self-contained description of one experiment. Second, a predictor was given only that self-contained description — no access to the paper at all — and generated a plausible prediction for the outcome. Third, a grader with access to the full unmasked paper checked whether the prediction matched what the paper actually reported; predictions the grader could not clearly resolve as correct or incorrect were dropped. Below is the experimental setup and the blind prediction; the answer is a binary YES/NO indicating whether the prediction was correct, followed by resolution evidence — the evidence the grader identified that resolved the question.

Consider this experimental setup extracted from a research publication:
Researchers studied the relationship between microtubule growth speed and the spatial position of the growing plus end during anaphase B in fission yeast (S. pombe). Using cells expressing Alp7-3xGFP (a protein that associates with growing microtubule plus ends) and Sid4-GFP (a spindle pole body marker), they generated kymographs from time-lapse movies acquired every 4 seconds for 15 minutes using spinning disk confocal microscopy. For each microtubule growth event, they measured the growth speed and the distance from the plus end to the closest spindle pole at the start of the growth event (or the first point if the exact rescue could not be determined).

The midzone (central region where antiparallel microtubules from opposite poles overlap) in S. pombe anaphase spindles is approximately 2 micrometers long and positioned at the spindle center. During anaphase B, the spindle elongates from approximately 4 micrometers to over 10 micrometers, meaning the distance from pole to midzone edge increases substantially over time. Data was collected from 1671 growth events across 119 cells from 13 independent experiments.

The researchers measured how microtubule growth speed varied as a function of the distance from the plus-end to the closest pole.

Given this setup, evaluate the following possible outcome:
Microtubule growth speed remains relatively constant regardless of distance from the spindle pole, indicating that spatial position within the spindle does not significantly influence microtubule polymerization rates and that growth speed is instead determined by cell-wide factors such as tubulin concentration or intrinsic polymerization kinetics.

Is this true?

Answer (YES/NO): NO